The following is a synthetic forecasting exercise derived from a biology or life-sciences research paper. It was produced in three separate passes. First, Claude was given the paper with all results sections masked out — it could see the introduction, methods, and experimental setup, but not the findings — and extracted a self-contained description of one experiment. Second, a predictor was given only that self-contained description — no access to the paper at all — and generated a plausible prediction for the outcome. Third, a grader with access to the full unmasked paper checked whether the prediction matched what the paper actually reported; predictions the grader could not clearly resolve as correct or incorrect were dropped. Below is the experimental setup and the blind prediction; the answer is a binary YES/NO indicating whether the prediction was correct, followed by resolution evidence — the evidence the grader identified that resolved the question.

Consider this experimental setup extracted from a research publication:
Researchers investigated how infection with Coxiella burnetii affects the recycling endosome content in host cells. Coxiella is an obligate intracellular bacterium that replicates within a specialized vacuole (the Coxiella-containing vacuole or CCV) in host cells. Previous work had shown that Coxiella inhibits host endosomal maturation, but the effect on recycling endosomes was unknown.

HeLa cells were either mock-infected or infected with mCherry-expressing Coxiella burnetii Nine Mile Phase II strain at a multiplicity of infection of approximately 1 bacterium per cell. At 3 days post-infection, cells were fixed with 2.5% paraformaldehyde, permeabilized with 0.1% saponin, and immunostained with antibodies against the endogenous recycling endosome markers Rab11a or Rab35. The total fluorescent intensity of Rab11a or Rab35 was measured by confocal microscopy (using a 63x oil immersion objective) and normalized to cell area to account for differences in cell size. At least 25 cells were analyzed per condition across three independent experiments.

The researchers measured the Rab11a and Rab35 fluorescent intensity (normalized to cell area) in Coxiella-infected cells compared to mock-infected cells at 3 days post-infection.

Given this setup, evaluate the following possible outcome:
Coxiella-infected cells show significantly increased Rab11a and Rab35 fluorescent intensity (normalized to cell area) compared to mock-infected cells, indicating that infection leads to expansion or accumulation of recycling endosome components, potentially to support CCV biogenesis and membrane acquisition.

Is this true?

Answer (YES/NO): YES